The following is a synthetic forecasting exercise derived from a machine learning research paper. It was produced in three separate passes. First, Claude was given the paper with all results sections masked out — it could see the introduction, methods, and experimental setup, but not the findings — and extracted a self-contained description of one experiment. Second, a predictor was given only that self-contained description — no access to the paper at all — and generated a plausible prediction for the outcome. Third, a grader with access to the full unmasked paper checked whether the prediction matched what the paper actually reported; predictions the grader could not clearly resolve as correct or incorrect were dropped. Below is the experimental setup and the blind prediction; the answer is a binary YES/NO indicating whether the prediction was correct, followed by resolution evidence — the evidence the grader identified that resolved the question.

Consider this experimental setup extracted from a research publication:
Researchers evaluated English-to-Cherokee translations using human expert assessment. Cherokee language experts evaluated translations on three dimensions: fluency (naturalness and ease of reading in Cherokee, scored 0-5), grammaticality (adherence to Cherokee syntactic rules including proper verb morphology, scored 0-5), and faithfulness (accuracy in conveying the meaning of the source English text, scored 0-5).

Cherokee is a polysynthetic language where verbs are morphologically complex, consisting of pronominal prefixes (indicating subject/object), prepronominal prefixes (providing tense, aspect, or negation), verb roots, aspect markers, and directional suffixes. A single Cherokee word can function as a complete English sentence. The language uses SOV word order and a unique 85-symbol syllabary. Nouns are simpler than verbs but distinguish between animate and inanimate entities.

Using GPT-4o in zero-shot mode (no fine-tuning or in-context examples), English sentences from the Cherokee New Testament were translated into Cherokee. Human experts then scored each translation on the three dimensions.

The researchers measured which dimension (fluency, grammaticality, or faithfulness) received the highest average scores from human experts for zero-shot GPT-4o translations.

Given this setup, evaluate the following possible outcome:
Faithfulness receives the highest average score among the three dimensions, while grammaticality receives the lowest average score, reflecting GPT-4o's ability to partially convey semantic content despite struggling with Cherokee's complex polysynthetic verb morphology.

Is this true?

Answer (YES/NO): NO